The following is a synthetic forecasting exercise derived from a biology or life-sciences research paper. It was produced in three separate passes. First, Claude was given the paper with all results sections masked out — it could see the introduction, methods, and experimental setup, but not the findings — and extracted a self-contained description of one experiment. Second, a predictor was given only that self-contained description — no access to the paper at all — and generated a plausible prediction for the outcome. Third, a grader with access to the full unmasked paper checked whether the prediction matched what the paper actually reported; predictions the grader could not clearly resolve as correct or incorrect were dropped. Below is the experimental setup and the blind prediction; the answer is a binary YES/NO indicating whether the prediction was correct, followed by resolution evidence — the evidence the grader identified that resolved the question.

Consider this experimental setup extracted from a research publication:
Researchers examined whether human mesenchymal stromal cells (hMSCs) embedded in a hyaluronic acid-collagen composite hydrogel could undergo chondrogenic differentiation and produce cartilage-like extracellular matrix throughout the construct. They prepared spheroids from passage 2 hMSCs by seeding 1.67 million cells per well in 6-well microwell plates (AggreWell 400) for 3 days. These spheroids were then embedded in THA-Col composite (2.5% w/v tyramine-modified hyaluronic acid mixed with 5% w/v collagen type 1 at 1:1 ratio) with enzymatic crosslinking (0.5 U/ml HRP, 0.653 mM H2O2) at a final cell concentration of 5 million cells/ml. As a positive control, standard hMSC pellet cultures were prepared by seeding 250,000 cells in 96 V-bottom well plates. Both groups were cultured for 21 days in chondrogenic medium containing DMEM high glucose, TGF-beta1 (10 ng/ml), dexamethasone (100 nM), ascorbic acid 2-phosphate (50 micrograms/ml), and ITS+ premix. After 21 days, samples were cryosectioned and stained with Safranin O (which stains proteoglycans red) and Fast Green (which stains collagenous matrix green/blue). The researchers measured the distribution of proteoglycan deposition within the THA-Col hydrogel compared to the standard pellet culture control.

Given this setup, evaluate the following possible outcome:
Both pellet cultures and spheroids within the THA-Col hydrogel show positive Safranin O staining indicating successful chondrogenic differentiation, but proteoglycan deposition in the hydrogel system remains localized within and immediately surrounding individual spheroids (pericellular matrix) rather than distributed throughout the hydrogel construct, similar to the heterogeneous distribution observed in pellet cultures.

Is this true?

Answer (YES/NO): NO